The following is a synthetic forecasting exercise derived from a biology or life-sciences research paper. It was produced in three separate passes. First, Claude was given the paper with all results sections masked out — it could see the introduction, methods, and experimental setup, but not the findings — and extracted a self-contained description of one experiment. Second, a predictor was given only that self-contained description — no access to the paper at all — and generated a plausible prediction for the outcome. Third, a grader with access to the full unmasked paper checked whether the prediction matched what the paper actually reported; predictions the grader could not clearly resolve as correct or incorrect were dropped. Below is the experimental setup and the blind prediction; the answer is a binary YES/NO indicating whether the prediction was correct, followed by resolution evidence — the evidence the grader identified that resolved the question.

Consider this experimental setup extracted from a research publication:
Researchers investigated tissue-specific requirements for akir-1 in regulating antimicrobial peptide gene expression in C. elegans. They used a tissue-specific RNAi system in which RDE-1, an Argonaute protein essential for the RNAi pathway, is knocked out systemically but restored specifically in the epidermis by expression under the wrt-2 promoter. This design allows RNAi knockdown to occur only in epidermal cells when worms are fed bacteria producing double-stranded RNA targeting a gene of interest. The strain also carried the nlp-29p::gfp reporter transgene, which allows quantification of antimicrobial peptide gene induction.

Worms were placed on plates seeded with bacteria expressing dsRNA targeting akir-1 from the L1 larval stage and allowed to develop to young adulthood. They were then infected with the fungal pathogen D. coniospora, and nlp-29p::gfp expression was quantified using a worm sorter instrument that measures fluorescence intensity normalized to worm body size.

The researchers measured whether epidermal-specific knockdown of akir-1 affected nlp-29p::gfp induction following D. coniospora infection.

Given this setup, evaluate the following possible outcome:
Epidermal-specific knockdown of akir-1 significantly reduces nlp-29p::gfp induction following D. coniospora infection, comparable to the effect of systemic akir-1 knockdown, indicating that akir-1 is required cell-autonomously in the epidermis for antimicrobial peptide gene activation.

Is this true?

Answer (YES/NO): YES